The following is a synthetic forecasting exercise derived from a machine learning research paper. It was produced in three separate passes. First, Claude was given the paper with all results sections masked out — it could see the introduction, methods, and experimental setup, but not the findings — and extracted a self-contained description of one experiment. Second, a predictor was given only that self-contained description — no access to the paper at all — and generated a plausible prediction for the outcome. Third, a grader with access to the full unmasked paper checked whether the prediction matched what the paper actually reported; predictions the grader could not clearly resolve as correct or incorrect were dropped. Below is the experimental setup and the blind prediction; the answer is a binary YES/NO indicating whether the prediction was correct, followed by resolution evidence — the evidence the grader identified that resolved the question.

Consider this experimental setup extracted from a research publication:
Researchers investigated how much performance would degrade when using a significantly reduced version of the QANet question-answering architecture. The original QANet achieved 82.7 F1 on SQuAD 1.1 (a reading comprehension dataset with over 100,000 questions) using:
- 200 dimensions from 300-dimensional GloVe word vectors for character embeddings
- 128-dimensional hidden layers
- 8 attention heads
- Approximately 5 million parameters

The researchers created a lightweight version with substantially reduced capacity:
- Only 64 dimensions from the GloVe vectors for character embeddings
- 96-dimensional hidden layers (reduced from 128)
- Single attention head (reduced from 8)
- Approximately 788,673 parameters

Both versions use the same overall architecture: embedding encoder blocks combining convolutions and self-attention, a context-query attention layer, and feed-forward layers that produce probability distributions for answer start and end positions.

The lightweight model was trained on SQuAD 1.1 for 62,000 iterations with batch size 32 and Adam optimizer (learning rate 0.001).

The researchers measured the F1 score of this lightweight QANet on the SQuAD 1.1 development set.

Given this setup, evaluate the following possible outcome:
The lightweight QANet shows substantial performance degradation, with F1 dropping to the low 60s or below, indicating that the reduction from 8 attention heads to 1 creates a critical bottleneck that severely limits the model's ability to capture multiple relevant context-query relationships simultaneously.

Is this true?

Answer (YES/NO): NO